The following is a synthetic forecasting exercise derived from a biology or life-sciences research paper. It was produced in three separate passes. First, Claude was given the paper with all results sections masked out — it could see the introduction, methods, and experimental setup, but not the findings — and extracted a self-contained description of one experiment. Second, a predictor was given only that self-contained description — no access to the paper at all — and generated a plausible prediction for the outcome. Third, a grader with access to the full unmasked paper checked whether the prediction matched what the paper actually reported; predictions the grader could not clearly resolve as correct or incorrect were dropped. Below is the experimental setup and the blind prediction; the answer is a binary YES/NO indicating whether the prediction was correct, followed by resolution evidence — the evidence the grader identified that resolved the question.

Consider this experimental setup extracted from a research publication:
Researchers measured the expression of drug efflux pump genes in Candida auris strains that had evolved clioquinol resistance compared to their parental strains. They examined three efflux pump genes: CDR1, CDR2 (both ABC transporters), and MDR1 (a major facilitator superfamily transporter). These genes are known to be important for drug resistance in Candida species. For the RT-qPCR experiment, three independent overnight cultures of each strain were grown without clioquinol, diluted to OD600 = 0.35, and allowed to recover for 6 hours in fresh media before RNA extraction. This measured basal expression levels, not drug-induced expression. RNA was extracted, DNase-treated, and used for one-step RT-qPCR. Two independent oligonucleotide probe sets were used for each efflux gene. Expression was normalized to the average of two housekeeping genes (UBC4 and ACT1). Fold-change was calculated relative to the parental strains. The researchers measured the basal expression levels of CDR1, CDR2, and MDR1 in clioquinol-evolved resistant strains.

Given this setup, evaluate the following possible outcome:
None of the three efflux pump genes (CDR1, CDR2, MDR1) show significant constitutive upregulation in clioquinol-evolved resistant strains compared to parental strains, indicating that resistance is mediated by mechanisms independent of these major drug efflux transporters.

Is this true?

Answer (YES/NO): NO